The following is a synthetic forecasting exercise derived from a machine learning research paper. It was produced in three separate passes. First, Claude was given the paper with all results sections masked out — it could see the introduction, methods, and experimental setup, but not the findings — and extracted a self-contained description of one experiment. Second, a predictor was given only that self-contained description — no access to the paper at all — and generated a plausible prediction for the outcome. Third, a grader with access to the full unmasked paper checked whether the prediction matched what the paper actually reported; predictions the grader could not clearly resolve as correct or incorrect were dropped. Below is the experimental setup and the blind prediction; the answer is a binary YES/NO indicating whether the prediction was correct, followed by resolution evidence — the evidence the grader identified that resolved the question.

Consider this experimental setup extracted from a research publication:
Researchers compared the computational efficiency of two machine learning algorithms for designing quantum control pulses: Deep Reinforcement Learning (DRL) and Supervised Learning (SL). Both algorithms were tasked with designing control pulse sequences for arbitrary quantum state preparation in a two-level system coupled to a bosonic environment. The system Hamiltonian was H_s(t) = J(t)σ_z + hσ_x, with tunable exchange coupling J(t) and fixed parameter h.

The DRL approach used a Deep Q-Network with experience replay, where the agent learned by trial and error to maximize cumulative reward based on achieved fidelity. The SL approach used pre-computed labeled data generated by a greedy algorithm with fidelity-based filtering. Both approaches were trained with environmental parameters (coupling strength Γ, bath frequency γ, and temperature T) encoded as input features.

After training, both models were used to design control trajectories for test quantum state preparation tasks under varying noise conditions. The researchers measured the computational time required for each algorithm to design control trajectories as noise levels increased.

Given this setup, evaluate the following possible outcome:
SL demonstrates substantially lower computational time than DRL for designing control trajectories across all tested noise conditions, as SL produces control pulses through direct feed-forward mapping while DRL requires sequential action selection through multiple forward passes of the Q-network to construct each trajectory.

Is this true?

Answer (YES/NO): NO